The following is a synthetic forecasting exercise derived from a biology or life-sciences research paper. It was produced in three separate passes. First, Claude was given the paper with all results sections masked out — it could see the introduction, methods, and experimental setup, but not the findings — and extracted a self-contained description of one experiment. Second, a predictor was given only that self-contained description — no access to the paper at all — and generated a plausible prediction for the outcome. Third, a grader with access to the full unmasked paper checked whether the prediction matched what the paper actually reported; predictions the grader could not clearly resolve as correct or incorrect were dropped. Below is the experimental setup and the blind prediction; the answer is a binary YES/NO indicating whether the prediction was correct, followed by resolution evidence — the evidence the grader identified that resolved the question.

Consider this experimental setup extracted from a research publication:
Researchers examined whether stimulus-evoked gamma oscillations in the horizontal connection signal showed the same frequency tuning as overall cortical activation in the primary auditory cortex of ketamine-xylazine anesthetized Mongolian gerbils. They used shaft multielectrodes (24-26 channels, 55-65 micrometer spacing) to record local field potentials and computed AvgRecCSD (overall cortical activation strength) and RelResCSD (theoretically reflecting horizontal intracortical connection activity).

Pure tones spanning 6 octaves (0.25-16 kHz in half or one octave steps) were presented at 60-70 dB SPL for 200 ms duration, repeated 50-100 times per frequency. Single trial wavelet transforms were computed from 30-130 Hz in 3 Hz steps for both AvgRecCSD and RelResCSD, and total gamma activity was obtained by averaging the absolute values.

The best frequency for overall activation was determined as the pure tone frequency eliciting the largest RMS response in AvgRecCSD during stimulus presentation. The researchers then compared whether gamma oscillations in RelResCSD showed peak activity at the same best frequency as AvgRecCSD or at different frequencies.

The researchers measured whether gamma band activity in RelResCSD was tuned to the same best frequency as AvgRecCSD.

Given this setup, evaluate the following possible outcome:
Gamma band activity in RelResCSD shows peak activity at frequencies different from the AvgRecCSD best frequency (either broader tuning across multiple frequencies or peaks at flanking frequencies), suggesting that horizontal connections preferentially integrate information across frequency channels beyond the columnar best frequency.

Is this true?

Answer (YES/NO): NO